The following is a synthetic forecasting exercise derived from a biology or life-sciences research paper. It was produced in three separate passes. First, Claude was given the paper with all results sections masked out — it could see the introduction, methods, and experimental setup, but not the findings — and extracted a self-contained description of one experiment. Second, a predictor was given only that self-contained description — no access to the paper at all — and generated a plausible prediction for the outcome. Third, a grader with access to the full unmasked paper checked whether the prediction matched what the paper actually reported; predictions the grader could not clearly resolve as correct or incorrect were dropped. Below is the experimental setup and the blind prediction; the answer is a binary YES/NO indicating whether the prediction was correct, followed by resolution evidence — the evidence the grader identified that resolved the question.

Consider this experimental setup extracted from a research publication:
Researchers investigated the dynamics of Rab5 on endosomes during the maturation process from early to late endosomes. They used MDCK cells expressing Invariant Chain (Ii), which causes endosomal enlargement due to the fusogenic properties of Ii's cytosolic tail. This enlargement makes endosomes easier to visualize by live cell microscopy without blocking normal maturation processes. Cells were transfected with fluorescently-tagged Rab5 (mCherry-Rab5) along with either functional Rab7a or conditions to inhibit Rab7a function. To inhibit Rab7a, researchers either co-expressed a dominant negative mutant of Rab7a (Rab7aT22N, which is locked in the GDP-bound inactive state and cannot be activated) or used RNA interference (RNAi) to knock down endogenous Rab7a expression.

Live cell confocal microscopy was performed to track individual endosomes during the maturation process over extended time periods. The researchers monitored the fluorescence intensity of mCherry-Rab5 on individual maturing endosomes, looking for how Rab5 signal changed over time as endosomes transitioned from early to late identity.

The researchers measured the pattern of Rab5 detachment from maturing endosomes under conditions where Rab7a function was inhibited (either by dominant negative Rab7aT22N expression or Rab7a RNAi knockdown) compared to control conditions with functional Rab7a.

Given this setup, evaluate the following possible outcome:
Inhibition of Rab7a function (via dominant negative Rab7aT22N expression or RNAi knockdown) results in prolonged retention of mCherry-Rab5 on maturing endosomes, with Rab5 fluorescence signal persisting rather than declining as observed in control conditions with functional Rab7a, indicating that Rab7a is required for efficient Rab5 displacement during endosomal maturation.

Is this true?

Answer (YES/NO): NO